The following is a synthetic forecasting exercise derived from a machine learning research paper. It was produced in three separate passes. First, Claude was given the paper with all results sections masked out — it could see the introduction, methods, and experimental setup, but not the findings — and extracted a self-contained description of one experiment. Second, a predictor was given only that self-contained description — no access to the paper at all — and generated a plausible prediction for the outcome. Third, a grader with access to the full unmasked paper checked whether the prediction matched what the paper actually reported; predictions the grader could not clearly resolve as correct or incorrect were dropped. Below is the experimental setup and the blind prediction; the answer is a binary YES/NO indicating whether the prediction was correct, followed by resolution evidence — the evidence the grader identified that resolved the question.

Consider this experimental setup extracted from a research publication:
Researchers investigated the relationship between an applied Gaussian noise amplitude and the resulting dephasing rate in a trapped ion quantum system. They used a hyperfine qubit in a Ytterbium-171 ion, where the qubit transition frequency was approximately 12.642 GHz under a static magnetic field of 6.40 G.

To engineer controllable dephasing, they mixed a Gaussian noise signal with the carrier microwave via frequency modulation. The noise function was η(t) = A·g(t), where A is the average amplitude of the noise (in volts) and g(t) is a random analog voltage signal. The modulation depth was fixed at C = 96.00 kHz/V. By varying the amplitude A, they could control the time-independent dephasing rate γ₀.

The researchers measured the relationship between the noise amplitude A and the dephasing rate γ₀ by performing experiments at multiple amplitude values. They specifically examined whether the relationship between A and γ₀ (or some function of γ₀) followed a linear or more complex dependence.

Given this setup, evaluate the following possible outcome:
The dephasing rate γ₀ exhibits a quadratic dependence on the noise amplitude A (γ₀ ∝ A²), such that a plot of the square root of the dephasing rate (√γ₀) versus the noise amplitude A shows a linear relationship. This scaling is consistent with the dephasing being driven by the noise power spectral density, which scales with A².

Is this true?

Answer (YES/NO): YES